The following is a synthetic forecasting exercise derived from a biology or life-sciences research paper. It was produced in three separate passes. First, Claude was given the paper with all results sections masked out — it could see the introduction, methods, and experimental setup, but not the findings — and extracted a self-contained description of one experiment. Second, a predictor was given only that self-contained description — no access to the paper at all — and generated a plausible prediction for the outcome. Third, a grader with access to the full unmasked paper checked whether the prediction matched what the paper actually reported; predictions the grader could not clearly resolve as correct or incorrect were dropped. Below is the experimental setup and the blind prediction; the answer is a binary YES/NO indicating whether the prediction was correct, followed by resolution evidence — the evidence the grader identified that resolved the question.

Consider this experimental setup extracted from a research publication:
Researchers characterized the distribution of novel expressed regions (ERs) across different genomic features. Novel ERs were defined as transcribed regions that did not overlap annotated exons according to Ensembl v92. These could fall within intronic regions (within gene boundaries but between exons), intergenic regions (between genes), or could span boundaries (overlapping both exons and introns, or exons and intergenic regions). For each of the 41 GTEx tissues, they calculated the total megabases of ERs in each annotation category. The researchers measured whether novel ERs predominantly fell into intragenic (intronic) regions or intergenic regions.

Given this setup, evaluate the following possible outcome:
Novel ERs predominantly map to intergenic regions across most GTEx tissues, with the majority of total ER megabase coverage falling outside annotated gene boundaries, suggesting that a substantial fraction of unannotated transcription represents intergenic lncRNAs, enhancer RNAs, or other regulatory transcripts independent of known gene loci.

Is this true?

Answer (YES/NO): NO